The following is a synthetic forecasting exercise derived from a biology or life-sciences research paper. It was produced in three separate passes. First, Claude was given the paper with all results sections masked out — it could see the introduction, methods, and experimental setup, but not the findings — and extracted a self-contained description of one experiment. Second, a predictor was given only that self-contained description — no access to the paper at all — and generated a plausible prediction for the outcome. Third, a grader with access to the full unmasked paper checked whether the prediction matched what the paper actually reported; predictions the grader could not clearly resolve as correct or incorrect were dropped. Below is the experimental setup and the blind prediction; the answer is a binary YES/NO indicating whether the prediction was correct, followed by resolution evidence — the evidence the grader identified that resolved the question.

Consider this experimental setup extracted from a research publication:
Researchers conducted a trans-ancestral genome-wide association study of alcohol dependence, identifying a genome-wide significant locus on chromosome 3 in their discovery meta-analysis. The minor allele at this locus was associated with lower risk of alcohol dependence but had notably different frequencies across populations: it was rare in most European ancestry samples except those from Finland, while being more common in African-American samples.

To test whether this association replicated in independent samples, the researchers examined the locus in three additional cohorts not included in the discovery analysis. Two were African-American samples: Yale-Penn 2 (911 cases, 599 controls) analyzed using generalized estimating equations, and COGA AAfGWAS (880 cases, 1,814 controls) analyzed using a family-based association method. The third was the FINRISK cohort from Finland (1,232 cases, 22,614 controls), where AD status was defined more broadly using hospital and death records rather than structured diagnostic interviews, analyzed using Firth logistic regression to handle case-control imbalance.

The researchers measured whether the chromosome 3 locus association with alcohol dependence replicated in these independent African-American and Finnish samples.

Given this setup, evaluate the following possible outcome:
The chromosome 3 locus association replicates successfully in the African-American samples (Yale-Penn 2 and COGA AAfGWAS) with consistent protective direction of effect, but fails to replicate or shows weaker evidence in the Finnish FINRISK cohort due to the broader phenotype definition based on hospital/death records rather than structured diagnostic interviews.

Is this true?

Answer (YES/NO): NO